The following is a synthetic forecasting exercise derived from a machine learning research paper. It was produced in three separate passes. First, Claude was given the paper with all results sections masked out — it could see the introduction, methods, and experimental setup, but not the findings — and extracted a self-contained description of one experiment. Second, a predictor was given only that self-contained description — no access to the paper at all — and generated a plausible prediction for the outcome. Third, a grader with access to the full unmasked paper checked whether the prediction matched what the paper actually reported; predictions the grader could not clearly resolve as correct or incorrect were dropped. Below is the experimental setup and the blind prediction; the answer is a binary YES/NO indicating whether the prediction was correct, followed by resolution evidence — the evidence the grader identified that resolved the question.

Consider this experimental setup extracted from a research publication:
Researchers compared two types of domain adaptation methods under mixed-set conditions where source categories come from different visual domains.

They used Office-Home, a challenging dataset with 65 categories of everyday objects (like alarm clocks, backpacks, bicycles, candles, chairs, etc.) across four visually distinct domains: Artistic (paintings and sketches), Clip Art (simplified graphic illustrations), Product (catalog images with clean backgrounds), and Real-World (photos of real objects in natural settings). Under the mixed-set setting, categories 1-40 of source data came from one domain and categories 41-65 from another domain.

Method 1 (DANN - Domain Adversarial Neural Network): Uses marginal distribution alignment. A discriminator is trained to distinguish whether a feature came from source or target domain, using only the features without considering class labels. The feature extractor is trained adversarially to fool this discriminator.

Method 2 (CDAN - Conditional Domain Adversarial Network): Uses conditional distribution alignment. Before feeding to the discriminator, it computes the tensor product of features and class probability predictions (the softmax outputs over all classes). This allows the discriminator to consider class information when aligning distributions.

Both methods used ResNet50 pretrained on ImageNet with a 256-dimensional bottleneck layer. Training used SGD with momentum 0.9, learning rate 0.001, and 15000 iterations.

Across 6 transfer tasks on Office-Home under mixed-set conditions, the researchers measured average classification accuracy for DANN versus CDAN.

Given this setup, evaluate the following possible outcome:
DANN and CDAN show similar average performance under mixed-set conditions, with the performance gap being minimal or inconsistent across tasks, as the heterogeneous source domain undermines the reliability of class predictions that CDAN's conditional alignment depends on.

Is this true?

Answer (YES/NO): NO